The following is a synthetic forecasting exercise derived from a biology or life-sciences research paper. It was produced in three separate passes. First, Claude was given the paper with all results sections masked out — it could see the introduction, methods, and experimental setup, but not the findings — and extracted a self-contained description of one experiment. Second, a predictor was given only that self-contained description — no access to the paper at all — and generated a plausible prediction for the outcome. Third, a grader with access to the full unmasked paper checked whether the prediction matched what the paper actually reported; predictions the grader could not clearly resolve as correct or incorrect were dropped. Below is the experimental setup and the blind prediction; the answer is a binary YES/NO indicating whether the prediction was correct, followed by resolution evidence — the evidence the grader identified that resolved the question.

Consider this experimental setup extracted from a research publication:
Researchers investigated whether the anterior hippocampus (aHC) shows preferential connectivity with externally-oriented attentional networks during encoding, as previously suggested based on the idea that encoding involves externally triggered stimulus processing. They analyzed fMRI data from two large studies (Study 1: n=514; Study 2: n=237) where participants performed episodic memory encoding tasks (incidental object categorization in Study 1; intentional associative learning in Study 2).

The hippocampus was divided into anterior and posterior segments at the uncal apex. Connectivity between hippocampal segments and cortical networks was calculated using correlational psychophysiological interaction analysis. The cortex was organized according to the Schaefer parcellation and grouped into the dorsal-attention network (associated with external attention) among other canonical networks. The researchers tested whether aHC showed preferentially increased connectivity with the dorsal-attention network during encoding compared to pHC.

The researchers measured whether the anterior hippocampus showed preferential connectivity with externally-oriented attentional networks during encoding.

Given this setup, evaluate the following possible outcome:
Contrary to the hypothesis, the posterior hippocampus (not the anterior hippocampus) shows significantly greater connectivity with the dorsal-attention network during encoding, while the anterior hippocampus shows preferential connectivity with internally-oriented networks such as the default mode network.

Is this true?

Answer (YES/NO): NO